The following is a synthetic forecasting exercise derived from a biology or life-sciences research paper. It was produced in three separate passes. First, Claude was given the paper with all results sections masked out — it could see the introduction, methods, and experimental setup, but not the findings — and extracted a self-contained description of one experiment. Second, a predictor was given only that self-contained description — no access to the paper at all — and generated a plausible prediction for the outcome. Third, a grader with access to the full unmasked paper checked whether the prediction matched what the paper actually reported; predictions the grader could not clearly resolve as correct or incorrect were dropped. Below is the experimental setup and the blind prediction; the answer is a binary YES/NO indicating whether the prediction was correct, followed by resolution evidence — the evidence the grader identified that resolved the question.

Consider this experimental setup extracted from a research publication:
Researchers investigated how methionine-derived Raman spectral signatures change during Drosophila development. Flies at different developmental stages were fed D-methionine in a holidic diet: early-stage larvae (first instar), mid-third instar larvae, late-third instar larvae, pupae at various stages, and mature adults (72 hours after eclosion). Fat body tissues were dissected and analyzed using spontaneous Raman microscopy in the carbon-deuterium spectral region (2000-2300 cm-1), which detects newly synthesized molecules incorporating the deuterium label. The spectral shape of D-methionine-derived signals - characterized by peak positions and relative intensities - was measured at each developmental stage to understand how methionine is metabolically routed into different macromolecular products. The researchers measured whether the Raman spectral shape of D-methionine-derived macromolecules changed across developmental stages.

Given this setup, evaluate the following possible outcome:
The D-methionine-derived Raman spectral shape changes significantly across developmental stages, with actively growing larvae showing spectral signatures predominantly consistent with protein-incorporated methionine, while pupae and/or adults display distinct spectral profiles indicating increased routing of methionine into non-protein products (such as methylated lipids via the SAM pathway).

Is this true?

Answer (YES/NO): NO